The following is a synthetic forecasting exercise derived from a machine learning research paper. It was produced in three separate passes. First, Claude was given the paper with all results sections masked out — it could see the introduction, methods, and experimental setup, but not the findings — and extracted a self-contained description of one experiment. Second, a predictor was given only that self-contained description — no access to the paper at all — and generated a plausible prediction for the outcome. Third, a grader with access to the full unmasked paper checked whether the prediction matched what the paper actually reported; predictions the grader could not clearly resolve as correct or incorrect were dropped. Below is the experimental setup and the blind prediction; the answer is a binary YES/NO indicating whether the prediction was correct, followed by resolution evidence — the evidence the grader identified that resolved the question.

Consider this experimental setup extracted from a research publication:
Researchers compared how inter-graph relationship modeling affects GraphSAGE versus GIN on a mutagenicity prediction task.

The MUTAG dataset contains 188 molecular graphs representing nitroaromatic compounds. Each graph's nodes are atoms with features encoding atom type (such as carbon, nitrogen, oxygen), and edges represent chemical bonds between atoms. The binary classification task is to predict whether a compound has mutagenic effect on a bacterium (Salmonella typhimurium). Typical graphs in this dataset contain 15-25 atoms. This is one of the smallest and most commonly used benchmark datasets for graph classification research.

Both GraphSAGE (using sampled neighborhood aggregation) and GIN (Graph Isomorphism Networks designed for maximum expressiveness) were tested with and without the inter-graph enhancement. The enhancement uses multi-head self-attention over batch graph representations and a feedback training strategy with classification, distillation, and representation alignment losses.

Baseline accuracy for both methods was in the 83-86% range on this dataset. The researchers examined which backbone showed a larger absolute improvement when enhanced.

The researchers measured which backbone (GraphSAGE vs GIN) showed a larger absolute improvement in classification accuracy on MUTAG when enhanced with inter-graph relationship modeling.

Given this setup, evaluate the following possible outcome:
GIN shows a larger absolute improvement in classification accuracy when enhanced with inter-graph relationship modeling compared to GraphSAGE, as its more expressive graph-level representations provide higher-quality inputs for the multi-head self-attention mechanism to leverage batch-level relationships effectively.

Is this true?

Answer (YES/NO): NO